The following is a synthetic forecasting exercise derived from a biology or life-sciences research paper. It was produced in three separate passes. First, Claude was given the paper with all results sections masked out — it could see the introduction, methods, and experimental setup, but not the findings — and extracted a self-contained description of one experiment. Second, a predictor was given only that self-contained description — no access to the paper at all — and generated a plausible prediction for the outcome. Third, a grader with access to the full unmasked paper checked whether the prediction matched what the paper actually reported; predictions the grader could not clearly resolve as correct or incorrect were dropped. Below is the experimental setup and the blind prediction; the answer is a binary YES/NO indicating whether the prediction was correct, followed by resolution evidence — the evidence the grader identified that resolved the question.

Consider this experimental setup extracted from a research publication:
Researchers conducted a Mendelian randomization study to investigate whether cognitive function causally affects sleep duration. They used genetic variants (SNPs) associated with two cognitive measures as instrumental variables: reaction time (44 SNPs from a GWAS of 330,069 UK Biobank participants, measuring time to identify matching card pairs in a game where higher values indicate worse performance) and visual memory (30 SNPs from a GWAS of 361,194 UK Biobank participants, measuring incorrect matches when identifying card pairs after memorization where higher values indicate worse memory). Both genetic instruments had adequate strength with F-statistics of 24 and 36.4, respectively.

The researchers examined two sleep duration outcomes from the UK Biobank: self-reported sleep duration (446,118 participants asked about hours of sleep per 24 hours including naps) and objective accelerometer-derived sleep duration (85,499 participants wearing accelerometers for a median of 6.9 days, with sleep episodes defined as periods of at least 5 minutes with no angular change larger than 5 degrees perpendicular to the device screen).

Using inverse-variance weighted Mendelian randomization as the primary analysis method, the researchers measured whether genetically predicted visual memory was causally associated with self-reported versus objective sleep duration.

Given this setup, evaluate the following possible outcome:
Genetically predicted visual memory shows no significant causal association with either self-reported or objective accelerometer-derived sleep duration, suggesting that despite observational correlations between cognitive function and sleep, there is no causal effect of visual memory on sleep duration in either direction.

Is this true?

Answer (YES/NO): NO